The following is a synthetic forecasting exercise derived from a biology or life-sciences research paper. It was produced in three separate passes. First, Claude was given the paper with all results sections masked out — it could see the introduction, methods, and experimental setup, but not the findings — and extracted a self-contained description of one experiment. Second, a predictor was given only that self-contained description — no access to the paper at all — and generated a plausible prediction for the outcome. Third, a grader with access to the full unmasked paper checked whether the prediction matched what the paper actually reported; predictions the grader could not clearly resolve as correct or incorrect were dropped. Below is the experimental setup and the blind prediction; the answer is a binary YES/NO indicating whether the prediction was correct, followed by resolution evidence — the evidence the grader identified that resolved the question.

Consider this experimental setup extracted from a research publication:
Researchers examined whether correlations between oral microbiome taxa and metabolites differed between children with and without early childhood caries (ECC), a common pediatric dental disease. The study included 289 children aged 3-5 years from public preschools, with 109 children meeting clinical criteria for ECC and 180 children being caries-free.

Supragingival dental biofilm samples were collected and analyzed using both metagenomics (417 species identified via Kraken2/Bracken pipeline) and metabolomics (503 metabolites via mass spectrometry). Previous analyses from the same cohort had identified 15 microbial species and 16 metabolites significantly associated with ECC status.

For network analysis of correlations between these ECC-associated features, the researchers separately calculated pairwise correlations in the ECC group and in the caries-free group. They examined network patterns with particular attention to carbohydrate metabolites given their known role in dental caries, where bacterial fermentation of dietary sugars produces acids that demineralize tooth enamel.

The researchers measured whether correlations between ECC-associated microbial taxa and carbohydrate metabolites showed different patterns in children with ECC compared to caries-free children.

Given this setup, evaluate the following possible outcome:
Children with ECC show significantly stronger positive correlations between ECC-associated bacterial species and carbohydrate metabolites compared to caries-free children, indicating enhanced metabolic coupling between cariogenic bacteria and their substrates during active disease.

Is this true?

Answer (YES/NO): NO